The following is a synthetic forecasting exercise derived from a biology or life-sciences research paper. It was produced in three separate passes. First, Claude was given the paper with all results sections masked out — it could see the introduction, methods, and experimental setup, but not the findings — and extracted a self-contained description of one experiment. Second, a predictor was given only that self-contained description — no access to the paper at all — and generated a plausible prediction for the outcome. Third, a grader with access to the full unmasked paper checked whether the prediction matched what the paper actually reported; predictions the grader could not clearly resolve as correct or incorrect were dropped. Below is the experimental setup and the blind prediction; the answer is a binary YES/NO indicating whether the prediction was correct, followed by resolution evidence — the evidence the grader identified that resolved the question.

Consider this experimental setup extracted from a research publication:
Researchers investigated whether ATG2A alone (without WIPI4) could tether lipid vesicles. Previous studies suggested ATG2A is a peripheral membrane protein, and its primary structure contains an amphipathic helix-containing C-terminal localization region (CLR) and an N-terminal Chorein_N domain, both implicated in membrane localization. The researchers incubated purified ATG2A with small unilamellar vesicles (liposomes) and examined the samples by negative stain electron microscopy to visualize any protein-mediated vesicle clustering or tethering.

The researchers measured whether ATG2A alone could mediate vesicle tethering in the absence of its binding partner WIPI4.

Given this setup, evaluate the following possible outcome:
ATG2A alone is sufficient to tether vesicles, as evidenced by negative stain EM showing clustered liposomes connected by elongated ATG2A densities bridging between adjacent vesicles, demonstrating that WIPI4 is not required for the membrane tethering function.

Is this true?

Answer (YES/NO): NO